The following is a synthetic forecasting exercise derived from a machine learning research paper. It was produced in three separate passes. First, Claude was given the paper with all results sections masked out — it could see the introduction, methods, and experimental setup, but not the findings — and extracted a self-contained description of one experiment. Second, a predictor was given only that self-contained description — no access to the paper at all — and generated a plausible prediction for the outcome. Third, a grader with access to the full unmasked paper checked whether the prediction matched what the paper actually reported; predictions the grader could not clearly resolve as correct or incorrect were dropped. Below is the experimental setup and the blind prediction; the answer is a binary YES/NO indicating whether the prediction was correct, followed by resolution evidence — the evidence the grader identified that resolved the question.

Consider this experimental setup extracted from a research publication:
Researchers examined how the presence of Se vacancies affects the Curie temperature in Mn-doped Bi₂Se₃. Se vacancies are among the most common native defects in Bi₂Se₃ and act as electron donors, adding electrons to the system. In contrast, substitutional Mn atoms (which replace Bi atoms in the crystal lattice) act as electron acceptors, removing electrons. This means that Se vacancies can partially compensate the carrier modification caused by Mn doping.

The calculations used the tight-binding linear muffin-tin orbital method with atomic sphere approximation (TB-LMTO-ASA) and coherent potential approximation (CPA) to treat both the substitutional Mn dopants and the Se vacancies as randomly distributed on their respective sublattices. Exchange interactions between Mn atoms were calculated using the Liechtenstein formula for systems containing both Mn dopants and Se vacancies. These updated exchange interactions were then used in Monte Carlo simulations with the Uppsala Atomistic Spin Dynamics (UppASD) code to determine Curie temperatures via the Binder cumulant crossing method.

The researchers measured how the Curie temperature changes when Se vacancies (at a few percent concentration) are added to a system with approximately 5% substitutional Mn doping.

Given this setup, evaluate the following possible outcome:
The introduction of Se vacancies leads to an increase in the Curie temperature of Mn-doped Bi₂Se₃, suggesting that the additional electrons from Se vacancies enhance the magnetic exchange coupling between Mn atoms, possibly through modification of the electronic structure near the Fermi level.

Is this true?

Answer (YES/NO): NO